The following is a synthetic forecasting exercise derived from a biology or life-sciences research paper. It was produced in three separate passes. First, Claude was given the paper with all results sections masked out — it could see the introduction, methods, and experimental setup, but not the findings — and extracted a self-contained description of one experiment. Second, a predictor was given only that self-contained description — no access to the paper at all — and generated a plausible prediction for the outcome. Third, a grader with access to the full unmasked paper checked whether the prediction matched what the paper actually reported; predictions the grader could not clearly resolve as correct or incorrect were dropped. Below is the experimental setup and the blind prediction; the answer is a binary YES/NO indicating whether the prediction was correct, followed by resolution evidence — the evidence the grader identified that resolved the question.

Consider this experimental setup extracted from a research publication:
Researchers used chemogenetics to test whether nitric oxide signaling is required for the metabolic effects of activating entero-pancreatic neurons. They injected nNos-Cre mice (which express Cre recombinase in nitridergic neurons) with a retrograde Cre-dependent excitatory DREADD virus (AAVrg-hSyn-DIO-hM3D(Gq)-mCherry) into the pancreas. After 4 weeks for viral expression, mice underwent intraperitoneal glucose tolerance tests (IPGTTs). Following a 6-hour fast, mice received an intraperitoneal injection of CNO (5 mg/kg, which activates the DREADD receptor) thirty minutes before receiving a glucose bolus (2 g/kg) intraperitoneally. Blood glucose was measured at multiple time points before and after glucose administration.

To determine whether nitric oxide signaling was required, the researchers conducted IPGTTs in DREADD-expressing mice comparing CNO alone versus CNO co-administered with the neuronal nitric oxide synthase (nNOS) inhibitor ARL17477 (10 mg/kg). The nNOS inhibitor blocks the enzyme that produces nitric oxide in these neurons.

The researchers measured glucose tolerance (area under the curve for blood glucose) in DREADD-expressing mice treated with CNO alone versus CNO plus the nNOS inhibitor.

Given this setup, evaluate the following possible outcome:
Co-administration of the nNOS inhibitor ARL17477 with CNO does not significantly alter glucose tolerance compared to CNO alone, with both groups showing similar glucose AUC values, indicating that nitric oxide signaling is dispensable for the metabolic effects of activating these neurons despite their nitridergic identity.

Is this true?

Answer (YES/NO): NO